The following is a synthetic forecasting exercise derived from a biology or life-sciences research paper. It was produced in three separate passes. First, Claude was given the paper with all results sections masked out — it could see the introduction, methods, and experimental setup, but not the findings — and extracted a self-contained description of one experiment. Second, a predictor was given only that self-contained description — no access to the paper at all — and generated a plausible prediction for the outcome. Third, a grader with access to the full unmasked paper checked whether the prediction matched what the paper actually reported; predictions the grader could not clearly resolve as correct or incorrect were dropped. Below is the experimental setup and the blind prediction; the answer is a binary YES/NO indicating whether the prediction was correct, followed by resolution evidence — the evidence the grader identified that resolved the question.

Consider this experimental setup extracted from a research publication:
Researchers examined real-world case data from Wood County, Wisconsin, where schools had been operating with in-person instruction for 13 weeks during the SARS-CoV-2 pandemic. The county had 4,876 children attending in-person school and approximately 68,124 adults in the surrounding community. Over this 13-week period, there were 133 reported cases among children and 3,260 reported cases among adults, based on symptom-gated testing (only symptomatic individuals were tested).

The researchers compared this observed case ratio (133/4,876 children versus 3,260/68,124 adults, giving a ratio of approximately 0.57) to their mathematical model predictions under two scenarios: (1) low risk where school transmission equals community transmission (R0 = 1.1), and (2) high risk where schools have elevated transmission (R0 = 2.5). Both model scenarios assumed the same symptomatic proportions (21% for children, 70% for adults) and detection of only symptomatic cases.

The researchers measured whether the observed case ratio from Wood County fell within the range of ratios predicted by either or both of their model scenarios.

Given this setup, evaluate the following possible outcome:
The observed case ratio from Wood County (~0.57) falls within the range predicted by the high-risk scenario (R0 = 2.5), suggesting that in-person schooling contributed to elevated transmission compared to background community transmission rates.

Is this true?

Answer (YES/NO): NO